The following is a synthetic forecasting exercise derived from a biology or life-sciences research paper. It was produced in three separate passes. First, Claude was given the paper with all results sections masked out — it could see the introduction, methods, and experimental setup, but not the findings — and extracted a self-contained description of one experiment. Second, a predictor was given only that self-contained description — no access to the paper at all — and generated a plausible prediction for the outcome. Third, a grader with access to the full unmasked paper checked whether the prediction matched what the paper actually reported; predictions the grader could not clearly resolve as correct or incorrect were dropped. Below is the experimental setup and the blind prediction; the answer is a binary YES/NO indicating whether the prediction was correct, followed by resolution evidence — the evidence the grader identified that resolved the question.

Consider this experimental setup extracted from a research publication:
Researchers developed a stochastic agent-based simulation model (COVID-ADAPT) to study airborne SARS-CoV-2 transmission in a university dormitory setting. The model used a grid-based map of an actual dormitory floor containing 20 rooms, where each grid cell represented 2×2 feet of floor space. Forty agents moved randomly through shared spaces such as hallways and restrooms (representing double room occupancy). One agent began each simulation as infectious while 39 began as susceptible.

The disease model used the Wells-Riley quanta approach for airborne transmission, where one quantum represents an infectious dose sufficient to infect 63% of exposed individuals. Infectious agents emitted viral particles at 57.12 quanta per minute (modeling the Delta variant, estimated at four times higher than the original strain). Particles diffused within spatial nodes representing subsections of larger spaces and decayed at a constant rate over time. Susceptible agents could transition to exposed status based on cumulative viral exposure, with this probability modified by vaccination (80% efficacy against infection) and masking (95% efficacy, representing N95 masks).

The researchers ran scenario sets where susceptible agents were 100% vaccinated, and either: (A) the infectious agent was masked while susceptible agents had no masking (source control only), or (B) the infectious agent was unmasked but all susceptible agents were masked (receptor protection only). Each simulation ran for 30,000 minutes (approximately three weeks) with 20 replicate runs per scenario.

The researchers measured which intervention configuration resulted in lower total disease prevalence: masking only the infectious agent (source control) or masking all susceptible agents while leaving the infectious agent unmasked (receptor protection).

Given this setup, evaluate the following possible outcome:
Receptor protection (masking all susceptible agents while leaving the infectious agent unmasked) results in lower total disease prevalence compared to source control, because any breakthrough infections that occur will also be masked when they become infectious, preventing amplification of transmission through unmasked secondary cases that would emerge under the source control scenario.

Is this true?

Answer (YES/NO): NO